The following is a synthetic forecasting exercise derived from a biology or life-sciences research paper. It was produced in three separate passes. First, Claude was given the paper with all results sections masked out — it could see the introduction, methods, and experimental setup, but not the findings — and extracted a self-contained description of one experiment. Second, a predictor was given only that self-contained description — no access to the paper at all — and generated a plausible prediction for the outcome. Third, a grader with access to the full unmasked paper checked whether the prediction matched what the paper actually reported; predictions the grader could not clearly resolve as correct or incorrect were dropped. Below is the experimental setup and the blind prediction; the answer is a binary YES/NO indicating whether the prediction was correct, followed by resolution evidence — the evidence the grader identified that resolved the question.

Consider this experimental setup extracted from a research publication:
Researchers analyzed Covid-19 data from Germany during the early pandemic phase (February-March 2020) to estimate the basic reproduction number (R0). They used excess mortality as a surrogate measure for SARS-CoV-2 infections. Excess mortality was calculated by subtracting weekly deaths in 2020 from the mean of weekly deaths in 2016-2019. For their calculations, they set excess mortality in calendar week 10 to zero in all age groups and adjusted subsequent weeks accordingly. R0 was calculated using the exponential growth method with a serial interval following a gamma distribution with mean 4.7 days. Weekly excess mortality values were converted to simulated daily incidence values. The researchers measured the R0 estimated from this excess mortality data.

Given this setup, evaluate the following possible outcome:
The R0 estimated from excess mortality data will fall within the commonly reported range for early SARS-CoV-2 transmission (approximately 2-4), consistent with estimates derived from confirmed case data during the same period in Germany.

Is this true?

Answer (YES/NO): NO